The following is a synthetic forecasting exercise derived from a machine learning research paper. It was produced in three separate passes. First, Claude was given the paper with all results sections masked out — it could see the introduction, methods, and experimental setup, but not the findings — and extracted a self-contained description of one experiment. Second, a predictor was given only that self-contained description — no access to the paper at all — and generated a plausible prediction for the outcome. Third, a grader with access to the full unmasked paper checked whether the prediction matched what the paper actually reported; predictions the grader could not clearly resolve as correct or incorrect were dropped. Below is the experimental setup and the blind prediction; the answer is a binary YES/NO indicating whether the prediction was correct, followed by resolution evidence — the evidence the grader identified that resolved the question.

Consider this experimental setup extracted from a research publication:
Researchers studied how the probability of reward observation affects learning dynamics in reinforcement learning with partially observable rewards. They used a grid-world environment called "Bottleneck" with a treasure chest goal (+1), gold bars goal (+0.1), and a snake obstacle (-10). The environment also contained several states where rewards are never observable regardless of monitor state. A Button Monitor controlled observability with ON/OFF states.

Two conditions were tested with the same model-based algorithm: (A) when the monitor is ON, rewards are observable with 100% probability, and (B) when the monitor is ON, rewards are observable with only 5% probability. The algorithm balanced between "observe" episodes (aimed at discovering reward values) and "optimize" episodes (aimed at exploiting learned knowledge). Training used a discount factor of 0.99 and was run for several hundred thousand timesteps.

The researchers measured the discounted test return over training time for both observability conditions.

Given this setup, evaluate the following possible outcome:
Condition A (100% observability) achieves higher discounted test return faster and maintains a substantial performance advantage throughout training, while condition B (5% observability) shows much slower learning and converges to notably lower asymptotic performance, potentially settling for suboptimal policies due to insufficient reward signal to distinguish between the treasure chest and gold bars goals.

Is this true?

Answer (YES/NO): NO